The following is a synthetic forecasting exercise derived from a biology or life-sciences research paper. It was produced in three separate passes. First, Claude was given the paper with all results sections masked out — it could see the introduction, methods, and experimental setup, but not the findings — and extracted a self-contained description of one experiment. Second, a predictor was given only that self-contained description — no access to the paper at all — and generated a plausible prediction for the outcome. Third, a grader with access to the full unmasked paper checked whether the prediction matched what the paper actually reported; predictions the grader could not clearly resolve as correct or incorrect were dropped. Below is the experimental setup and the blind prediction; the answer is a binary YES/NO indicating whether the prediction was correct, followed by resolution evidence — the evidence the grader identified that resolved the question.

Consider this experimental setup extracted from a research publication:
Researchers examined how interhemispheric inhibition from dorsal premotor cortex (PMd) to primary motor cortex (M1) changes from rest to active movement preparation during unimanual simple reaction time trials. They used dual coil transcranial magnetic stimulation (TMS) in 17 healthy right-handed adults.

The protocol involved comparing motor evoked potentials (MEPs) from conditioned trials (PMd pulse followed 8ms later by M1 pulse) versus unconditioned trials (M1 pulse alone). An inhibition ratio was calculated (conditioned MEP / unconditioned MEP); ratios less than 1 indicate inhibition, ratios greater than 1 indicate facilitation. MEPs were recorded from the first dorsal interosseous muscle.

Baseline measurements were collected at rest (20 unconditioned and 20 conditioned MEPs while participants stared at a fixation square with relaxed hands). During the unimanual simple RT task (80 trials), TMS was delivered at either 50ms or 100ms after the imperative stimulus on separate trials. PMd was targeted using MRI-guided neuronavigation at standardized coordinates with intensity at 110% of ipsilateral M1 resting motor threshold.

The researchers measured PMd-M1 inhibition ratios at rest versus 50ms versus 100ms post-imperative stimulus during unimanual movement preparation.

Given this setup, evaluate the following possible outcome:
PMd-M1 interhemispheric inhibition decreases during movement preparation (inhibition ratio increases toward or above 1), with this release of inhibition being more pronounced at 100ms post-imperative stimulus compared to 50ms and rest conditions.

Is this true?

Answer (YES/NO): NO